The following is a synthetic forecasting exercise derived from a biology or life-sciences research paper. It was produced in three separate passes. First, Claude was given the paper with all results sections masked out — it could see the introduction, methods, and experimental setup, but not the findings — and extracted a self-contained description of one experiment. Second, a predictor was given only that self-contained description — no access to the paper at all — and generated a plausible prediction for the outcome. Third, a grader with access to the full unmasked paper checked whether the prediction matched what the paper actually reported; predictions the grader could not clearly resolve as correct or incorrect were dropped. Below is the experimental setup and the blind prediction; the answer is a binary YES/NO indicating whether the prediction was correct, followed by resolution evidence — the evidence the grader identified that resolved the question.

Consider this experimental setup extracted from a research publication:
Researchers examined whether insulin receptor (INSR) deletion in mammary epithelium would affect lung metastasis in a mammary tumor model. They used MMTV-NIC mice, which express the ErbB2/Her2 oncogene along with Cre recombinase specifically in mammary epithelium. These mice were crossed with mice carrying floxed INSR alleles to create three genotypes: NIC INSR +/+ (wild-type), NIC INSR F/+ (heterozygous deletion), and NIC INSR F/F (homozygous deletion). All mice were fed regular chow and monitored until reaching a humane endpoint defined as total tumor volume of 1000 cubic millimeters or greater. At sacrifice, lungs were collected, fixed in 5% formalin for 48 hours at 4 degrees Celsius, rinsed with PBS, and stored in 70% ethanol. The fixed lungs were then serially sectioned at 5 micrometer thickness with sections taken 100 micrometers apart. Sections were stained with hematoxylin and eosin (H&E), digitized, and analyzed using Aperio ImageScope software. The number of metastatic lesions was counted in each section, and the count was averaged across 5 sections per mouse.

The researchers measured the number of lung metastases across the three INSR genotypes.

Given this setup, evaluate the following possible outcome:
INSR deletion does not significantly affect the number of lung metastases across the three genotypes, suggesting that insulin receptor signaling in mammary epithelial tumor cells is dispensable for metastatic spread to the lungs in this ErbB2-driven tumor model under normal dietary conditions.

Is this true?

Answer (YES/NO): YES